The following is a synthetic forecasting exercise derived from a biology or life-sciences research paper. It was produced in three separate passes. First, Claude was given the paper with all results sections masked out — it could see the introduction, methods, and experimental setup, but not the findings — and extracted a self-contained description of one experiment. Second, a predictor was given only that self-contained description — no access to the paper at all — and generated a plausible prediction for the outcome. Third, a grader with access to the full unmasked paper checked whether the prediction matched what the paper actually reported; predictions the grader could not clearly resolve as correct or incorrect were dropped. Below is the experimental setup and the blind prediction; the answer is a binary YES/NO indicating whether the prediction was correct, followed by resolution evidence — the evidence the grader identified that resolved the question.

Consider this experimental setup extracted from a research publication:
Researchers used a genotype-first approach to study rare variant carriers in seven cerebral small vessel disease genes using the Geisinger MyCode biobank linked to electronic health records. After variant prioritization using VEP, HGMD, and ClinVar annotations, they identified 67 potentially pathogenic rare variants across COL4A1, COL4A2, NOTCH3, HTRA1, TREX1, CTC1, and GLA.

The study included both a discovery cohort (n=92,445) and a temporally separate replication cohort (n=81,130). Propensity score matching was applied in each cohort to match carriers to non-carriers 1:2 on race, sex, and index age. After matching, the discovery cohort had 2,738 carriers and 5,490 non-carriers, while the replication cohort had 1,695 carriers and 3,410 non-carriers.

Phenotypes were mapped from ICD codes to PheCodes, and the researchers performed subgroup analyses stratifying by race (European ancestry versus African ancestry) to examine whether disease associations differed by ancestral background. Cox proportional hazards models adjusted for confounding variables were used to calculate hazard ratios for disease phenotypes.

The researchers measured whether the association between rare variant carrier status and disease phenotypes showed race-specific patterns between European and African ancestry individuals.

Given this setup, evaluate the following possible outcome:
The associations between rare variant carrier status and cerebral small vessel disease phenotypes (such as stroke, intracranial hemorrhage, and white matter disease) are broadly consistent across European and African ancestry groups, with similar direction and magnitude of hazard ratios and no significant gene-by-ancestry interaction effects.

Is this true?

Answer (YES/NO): NO